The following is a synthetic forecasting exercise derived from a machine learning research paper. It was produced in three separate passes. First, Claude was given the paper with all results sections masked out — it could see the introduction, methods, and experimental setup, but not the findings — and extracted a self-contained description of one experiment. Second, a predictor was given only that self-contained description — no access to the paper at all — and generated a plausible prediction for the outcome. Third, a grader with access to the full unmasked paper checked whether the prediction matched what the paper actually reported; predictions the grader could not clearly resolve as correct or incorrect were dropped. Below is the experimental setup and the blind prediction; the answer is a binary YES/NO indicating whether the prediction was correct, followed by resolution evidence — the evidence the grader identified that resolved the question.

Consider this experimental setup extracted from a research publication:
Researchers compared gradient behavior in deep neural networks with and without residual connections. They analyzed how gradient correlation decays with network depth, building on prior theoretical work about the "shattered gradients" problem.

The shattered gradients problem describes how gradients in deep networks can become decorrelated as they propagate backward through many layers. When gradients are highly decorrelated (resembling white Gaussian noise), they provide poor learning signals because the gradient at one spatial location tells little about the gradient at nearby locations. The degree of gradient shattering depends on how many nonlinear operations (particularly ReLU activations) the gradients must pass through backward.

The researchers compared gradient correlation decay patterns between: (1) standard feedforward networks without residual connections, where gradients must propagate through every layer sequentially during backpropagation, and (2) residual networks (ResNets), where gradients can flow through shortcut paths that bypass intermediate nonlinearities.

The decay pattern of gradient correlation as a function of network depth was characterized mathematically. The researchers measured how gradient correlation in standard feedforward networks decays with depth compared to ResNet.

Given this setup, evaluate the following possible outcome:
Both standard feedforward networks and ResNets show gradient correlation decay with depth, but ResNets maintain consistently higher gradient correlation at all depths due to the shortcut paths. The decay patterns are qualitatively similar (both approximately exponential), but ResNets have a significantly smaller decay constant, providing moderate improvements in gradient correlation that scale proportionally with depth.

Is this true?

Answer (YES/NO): NO